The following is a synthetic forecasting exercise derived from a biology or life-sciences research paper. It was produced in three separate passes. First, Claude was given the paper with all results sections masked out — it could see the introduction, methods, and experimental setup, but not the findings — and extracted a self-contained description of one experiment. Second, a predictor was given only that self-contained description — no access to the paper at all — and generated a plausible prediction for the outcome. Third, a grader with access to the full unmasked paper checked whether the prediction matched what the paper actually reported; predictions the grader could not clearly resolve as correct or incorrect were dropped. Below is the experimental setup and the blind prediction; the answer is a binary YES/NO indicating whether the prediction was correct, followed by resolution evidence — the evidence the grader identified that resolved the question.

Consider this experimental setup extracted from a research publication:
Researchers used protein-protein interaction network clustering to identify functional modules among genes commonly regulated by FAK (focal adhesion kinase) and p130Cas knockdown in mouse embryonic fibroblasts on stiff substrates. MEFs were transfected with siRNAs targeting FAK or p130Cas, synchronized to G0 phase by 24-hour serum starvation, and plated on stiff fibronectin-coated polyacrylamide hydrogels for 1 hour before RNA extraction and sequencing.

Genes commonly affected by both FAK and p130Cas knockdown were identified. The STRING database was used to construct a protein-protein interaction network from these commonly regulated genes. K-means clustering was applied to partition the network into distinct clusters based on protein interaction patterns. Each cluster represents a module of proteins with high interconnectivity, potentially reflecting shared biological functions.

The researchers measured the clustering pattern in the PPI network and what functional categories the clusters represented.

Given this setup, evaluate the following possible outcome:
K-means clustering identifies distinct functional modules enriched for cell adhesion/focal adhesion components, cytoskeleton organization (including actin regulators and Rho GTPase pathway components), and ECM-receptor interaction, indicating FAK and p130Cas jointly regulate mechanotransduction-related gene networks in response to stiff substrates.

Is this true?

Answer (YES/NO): NO